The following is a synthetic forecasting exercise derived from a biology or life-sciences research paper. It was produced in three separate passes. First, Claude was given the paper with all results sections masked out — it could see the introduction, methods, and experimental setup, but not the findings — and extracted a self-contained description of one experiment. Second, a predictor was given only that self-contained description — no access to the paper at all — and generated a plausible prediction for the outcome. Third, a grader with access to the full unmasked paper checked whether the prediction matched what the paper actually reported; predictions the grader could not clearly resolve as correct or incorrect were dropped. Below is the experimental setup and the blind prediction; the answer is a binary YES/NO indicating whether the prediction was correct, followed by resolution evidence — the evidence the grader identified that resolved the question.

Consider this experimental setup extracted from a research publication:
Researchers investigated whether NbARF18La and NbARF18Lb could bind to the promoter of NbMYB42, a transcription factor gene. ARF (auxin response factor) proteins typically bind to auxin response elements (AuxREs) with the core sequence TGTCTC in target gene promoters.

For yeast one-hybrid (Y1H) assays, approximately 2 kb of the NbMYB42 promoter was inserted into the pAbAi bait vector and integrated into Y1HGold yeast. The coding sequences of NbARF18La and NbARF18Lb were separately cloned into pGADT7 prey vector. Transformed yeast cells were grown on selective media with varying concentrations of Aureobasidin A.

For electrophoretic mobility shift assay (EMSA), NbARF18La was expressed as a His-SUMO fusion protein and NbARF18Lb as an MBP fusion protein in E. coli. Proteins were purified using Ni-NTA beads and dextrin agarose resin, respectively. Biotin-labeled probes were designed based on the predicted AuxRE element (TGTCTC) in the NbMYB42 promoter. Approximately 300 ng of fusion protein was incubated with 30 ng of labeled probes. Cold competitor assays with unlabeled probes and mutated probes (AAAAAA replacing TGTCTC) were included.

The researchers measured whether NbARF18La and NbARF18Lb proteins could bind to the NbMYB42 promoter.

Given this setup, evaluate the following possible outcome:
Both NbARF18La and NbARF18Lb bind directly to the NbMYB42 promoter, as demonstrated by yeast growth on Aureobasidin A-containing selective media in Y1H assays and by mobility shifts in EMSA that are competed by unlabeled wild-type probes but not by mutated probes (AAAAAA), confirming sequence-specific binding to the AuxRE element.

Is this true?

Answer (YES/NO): YES